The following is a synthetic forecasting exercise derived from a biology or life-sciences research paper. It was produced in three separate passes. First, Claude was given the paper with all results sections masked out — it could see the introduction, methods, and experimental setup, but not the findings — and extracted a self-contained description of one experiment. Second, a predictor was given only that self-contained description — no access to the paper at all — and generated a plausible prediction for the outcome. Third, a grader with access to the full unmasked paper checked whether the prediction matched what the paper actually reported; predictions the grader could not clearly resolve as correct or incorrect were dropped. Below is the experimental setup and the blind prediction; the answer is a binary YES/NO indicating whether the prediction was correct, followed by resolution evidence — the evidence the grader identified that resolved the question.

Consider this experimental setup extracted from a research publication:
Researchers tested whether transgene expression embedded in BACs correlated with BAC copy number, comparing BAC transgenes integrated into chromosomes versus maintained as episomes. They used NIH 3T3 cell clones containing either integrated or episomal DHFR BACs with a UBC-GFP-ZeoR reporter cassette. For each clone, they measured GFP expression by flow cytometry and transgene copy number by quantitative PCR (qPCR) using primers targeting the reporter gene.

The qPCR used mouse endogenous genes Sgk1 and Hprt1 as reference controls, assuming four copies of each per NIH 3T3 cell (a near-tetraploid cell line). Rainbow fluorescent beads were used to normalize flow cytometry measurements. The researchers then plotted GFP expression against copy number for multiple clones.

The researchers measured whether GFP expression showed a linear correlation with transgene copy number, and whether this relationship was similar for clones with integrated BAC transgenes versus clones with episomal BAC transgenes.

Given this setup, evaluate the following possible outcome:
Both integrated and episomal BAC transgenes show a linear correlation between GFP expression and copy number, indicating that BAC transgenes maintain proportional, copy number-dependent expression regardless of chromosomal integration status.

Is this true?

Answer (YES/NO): YES